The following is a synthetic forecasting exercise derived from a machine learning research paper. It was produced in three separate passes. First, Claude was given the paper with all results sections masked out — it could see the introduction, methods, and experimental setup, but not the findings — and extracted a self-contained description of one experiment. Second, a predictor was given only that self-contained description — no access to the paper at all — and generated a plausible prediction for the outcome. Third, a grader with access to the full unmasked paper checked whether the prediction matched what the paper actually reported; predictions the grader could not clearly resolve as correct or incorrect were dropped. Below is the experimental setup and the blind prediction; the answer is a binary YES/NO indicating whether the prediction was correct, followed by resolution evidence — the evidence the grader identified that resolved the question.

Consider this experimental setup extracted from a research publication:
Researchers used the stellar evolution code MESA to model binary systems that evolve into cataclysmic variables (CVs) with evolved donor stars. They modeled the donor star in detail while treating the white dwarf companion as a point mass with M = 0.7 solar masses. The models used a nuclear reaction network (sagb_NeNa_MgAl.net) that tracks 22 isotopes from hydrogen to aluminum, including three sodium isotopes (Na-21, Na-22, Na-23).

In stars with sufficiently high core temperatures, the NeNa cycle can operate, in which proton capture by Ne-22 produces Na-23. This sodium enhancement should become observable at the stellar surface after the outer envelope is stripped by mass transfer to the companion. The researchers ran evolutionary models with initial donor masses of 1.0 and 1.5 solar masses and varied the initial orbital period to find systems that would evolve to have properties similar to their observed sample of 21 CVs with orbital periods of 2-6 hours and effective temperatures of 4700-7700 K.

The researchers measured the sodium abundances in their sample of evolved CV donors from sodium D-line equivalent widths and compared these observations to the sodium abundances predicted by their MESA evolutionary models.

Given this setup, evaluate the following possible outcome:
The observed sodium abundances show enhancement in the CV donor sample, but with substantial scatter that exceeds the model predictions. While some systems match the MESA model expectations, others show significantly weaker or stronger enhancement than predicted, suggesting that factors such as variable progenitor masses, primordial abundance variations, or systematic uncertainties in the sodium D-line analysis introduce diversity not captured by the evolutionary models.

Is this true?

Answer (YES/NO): NO